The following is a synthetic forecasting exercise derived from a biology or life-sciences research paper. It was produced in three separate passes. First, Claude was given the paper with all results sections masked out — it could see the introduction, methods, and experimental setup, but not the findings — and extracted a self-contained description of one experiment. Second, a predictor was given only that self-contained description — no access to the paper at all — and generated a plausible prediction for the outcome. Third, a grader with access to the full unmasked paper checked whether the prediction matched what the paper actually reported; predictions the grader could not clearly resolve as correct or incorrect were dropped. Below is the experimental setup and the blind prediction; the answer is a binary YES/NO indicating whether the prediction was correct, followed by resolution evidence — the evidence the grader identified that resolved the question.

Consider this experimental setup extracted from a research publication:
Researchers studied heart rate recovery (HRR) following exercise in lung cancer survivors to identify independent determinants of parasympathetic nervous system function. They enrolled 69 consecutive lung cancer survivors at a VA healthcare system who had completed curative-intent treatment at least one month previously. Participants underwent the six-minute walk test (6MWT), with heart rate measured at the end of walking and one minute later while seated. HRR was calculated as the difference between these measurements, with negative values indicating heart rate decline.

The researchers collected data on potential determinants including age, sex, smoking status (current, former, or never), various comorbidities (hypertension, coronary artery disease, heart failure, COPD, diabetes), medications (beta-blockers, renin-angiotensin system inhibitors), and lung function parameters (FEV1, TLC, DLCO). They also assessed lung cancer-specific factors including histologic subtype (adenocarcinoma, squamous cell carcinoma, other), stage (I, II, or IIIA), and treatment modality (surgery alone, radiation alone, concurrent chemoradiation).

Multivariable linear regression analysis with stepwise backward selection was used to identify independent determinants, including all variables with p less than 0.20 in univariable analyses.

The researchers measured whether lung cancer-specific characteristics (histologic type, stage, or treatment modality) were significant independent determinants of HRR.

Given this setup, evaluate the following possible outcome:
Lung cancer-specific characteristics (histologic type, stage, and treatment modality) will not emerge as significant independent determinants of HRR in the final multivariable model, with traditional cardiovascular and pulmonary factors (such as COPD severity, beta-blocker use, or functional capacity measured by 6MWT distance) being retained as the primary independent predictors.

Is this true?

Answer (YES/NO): NO